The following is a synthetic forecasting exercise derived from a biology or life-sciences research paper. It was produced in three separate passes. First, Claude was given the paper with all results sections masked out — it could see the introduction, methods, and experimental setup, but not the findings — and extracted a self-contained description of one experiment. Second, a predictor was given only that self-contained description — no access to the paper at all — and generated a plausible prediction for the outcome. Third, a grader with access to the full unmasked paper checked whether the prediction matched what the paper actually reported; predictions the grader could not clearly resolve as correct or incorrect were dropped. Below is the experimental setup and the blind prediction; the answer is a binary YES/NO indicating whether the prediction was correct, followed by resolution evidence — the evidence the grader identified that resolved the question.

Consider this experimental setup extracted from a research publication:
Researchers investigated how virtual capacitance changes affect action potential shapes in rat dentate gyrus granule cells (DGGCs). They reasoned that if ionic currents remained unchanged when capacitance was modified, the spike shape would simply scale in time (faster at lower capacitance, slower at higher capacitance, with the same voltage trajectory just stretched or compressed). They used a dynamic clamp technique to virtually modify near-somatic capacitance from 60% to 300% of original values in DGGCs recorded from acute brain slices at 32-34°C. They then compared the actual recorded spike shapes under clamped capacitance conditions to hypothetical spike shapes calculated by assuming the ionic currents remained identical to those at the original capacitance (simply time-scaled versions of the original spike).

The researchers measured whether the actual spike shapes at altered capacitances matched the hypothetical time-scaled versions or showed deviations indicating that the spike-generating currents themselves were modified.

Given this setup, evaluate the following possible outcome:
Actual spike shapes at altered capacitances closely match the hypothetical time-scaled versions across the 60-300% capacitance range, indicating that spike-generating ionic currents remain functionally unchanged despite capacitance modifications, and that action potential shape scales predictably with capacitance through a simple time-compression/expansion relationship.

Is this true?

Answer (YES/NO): NO